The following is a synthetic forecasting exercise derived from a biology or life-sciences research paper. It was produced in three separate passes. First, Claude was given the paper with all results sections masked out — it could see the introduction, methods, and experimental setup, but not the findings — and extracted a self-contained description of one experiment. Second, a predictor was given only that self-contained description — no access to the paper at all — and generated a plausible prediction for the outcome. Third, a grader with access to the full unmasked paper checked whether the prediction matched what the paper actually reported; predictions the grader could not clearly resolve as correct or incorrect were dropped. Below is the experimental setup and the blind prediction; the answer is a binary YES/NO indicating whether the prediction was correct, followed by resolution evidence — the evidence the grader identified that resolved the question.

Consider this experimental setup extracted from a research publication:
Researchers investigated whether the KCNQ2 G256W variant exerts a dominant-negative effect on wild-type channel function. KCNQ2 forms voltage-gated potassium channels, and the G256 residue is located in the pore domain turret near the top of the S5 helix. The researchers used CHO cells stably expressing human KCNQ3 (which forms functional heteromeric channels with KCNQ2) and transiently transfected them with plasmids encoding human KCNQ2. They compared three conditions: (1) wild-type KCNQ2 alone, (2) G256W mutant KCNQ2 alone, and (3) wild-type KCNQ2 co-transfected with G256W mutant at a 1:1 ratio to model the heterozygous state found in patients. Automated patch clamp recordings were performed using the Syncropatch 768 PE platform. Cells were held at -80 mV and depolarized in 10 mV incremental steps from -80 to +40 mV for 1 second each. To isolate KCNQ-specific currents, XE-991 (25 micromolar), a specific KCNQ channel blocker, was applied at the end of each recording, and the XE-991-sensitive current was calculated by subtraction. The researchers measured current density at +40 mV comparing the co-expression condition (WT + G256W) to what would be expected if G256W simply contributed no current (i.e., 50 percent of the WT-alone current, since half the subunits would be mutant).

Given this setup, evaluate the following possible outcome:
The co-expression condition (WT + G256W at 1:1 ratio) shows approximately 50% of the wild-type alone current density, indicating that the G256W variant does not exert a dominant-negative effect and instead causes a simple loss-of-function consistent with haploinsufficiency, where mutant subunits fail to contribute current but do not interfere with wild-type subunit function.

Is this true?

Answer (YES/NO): NO